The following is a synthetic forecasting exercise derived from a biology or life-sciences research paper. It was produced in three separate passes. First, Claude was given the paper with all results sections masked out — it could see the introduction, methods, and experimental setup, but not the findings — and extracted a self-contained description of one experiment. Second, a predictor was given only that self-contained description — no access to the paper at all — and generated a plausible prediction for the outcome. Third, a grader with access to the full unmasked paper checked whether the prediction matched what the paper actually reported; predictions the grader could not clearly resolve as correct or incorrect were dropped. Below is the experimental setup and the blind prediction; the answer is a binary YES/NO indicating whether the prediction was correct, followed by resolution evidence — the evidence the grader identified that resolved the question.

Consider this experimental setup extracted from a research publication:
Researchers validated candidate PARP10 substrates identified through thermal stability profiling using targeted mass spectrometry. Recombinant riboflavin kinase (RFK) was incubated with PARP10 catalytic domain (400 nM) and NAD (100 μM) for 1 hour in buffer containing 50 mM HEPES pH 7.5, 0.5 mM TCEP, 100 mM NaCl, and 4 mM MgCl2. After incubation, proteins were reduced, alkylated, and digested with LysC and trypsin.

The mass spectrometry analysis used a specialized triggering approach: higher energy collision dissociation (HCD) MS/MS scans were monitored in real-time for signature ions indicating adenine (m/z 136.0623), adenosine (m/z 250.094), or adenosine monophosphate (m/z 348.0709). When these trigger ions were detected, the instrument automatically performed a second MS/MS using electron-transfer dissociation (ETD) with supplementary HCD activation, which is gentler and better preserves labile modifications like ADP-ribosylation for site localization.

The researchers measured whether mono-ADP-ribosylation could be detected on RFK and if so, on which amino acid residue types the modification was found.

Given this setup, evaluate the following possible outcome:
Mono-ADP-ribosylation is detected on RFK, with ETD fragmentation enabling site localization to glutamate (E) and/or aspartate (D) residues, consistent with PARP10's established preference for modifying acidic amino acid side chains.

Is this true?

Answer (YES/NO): NO